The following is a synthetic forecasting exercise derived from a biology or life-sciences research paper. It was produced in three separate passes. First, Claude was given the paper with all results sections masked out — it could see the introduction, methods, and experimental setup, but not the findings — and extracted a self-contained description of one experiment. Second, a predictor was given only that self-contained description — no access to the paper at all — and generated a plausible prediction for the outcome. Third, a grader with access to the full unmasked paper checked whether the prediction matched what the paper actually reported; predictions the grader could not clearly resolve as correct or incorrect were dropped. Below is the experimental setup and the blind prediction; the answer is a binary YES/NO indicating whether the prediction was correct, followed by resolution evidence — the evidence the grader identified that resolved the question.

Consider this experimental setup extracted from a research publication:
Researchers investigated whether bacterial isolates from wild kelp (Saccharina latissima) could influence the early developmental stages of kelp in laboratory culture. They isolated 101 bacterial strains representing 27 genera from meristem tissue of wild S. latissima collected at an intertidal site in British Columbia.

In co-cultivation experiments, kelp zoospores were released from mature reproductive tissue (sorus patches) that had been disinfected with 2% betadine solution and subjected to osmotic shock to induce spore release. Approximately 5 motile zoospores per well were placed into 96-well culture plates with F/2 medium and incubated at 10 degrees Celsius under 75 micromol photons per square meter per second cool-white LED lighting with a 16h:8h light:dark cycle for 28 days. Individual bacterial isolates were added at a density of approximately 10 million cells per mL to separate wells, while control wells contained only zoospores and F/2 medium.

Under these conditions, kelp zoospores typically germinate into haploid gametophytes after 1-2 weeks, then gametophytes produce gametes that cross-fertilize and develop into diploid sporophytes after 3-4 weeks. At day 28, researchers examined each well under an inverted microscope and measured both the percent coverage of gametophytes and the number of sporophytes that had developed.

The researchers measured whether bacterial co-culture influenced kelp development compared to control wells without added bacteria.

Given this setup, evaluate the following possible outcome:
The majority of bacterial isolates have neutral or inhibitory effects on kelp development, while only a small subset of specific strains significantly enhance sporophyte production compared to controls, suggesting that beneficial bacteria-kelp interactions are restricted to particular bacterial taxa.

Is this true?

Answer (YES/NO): YES